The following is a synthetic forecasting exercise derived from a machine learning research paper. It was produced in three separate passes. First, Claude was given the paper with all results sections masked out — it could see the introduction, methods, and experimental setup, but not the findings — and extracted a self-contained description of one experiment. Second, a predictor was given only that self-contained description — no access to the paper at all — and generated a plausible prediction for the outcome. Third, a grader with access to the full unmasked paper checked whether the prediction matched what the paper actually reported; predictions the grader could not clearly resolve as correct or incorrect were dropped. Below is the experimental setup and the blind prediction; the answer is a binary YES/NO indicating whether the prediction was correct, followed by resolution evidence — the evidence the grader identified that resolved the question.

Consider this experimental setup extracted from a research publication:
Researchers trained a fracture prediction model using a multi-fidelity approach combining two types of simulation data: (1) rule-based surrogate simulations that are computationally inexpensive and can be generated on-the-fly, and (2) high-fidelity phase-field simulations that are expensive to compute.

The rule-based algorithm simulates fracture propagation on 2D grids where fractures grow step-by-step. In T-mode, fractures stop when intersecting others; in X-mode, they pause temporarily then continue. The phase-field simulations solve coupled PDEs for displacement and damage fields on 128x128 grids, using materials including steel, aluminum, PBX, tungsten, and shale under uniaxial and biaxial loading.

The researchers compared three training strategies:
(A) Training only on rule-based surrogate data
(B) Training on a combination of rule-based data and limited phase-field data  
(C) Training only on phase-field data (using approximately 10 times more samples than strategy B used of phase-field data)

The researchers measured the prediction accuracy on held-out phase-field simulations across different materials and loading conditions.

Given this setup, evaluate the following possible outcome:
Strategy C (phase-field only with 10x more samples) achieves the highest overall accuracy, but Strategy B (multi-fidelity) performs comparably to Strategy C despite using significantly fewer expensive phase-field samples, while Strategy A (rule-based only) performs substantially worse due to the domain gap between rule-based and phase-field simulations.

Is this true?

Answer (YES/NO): NO